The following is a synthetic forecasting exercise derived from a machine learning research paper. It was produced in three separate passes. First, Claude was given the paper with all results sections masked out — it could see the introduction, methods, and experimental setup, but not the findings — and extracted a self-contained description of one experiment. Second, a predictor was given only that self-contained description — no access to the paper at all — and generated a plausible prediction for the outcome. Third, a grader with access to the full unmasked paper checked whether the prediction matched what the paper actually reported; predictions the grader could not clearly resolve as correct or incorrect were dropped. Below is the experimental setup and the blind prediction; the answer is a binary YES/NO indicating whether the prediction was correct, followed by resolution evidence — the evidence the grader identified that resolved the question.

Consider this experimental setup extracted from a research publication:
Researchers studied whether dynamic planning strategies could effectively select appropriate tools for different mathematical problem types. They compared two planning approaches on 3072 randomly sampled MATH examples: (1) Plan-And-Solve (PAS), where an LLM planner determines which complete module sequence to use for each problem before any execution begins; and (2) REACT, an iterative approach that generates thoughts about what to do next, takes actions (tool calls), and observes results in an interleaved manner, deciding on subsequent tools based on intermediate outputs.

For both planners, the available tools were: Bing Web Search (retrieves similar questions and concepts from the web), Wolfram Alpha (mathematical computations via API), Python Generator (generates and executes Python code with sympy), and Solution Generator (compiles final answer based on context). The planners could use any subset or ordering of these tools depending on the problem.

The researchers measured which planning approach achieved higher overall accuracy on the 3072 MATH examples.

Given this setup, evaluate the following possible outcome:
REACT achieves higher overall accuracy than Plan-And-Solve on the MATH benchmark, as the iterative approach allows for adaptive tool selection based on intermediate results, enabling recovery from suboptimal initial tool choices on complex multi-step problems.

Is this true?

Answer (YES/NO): YES